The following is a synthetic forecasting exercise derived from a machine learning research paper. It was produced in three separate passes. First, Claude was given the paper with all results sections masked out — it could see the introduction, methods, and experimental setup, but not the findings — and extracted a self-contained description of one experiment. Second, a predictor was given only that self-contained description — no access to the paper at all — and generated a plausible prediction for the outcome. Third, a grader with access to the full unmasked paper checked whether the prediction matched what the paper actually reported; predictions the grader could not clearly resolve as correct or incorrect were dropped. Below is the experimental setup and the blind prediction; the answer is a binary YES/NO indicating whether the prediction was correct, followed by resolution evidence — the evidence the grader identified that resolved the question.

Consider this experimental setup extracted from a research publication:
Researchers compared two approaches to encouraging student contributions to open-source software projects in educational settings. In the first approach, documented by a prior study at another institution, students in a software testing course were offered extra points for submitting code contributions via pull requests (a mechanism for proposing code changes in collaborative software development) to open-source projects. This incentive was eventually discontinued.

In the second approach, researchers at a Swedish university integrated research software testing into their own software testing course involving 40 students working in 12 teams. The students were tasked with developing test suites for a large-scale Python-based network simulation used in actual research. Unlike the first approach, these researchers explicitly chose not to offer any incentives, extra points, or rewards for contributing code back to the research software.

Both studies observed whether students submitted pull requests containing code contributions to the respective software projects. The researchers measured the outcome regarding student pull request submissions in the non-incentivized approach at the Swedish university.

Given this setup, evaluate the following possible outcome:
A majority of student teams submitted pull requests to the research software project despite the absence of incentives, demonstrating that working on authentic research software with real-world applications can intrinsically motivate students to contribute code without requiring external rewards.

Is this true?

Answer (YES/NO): NO